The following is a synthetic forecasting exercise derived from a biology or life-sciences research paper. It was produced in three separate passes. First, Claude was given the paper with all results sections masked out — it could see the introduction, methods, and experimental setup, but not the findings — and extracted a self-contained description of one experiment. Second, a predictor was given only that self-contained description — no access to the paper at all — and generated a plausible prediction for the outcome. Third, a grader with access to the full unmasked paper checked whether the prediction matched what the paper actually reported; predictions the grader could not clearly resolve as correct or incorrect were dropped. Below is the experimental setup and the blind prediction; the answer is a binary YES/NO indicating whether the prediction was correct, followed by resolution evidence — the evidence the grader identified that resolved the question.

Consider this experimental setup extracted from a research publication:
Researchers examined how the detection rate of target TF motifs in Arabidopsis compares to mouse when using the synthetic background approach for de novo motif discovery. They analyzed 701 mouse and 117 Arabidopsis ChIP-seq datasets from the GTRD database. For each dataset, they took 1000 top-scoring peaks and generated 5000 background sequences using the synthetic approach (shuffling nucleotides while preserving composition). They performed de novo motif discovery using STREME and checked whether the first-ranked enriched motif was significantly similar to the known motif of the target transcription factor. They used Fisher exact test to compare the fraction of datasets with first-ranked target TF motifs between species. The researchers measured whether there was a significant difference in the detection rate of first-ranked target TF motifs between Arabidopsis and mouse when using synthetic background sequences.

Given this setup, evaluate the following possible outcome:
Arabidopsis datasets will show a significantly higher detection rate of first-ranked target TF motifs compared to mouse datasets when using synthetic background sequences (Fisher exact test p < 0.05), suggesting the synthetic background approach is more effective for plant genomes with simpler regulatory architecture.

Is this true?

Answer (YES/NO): NO